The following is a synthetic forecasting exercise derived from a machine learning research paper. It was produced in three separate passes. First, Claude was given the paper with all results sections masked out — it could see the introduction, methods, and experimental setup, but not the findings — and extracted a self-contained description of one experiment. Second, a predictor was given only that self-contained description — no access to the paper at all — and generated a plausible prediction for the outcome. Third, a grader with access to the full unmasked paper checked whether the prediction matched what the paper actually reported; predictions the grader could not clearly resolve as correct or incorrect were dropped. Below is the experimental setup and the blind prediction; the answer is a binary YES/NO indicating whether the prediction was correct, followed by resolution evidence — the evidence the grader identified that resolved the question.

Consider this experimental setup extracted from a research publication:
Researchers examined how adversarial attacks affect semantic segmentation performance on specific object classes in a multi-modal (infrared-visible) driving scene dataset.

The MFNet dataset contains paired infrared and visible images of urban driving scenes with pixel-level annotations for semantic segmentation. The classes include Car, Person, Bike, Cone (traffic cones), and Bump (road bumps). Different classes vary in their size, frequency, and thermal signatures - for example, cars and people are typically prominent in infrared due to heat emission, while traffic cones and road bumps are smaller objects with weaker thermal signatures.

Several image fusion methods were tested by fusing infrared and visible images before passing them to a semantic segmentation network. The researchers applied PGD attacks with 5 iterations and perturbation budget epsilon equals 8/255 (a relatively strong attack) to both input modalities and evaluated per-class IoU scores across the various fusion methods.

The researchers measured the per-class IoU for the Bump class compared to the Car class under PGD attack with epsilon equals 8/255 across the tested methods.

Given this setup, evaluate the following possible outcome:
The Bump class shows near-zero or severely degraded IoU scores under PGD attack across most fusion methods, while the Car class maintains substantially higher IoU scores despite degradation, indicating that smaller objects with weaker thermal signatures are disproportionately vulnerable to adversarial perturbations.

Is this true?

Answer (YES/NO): YES